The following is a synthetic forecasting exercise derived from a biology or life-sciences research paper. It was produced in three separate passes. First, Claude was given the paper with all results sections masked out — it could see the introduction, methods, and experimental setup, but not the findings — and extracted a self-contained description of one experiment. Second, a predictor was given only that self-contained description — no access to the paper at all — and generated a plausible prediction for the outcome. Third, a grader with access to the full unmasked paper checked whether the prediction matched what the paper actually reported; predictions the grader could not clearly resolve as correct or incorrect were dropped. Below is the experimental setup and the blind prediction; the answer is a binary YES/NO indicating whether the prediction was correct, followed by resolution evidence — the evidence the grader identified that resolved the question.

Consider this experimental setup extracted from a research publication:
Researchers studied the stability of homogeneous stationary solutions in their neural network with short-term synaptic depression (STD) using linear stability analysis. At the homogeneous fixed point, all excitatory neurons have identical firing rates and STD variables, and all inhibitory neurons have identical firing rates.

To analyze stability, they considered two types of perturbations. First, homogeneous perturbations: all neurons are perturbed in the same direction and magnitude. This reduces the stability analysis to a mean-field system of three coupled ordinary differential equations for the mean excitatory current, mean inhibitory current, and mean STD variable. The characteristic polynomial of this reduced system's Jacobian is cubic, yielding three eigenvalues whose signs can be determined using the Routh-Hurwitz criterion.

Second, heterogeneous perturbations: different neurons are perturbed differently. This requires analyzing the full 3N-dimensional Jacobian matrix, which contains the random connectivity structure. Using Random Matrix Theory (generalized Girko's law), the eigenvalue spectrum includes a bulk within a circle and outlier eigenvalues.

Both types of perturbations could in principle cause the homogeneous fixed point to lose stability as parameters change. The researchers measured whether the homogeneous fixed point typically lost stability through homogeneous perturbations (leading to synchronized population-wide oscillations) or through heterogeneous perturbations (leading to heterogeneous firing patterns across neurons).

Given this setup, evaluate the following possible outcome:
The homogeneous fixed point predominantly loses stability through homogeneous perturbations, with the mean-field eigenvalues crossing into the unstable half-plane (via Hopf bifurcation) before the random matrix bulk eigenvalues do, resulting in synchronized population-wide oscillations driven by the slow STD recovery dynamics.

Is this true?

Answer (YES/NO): NO